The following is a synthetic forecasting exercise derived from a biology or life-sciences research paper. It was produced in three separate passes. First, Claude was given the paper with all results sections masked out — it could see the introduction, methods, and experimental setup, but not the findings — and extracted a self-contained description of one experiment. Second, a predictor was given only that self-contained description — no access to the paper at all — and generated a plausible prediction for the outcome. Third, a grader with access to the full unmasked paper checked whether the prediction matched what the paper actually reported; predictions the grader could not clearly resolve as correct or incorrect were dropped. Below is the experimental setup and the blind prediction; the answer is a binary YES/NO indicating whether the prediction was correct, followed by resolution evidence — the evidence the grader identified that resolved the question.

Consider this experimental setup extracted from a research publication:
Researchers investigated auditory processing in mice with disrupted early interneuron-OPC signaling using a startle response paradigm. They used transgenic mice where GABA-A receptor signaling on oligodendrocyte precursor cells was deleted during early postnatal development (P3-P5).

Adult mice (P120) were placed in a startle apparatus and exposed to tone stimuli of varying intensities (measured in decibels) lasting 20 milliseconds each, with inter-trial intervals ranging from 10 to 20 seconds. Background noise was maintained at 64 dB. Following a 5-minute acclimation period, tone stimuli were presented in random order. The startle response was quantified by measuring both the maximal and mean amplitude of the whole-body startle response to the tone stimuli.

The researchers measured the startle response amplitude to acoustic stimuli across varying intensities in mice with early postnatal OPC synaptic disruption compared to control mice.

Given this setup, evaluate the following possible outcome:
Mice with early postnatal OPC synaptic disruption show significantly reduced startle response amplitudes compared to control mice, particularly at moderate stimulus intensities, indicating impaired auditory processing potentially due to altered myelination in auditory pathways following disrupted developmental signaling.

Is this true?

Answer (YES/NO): NO